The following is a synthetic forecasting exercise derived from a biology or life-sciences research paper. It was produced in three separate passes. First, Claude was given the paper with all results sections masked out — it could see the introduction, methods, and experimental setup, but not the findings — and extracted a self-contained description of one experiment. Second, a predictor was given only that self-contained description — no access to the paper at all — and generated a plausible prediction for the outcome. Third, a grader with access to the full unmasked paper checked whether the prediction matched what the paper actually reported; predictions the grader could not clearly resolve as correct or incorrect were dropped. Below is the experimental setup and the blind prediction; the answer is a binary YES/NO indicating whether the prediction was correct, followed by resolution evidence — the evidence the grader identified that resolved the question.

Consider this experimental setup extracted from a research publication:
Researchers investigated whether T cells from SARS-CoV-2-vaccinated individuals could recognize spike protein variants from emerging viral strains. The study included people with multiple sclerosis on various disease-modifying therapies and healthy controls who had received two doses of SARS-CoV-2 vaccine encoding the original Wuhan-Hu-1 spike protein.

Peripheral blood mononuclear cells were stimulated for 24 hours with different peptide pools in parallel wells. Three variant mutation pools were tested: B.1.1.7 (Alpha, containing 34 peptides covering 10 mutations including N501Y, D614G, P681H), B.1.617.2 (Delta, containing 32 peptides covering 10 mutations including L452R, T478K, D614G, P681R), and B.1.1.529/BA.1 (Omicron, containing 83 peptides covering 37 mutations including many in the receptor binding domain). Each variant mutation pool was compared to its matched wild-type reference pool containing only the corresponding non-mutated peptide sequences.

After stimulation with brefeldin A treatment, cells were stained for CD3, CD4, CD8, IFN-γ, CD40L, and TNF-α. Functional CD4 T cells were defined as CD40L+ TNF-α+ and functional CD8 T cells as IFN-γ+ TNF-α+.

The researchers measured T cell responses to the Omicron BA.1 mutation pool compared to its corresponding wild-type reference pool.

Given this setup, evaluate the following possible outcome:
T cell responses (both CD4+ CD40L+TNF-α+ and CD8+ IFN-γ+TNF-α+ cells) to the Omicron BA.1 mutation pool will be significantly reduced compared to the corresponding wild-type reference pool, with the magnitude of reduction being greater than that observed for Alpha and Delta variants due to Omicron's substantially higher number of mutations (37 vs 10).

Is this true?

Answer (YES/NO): NO